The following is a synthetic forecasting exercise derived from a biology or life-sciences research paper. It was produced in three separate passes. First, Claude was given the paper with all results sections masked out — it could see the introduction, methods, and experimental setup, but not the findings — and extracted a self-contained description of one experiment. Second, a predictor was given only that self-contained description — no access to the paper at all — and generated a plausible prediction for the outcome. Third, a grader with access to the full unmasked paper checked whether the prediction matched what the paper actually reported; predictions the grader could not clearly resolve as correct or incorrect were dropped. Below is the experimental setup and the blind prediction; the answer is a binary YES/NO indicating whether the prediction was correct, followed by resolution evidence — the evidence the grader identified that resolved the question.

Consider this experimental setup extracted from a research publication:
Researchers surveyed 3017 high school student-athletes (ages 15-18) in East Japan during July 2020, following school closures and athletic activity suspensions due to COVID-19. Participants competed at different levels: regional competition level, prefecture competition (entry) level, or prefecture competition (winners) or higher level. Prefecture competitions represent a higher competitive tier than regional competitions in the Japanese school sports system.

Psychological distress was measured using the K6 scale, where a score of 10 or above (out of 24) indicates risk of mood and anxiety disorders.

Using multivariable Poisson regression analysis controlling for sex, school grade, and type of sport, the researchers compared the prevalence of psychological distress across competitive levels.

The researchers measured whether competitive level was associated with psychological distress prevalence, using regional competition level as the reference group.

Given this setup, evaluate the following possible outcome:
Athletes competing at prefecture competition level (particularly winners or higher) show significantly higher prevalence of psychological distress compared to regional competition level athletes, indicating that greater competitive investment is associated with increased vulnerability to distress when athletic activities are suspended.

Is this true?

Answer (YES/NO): NO